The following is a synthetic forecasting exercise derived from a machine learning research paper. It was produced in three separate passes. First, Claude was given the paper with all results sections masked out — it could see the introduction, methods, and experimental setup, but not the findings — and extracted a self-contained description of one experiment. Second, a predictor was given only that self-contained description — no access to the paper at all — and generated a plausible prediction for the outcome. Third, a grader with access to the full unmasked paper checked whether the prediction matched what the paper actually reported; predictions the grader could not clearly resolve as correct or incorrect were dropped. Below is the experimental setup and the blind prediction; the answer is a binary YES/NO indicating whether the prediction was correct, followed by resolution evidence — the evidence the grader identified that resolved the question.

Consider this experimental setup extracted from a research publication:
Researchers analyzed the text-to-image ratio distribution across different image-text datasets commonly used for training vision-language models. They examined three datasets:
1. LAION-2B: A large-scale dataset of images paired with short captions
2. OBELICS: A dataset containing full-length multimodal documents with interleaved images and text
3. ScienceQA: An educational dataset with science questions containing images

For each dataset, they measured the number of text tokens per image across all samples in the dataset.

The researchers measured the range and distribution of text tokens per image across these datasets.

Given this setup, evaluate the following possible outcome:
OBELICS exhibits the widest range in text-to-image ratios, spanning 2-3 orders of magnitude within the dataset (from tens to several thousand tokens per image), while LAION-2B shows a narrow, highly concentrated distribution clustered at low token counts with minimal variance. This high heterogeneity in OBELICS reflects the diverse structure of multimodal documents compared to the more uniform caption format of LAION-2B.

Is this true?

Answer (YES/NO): NO